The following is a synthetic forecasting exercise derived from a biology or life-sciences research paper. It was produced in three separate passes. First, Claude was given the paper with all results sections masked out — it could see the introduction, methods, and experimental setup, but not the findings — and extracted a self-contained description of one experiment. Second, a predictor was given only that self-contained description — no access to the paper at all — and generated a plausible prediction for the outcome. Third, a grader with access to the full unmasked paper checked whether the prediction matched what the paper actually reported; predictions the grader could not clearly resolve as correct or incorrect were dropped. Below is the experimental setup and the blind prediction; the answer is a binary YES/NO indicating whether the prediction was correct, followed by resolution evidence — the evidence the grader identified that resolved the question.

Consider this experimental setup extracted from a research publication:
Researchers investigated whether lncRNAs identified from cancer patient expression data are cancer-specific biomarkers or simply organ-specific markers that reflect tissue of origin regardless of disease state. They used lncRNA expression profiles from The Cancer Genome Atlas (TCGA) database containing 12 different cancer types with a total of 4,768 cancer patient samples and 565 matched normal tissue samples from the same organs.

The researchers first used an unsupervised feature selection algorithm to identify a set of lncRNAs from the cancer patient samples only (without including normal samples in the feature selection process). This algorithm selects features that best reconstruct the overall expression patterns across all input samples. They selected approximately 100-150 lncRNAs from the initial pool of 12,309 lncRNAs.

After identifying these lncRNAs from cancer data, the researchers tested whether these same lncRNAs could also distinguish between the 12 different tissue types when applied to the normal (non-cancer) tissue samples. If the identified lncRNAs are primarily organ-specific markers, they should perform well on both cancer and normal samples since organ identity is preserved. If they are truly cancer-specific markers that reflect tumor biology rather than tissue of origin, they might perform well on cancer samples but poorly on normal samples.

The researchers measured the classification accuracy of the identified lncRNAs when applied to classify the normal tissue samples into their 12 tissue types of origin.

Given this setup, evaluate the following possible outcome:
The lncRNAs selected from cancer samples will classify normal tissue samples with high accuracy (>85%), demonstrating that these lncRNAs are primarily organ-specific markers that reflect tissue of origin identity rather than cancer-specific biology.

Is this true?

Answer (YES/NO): NO